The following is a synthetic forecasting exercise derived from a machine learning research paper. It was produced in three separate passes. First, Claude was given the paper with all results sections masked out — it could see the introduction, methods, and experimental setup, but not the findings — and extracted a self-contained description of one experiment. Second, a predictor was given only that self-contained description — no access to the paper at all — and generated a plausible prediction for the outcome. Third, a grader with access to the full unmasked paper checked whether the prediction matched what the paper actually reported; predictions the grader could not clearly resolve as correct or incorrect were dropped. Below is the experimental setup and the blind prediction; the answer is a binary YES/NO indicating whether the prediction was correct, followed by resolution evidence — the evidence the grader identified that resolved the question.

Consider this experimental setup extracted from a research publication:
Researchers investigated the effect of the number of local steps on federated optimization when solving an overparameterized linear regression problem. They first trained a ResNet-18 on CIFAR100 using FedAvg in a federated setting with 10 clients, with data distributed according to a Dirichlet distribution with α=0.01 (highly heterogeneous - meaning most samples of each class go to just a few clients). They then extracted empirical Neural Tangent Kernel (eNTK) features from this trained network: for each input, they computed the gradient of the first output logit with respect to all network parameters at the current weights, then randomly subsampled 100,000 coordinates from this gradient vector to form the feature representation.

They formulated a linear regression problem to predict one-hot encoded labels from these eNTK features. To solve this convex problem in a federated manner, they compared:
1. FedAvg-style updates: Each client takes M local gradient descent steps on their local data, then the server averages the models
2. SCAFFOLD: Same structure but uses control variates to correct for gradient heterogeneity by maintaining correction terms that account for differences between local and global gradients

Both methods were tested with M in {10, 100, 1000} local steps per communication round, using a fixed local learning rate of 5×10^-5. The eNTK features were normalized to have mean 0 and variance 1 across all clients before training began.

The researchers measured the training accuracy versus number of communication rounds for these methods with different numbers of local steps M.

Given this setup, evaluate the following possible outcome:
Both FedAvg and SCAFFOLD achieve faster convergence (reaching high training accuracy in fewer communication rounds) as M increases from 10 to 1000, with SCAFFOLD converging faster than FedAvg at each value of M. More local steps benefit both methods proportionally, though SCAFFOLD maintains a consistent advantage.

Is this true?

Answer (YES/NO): NO